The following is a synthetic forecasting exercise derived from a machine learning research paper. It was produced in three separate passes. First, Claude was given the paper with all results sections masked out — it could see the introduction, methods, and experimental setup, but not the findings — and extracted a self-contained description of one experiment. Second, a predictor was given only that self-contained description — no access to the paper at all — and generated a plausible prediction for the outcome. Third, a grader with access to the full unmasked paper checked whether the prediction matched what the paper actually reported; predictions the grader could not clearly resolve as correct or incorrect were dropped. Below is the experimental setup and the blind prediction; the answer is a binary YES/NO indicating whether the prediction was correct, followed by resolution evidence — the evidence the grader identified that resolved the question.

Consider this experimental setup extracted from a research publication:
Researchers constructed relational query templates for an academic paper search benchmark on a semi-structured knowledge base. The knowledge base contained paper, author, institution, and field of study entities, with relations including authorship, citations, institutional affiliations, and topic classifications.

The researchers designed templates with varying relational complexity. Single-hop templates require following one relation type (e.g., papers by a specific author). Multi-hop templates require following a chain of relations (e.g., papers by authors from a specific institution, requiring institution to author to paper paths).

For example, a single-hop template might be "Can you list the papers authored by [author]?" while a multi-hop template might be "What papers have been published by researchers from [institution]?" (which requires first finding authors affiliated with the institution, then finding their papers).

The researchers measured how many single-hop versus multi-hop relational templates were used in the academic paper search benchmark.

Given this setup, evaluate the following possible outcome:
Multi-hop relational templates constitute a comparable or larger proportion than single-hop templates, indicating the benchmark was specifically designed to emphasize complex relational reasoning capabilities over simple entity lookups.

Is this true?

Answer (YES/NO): YES